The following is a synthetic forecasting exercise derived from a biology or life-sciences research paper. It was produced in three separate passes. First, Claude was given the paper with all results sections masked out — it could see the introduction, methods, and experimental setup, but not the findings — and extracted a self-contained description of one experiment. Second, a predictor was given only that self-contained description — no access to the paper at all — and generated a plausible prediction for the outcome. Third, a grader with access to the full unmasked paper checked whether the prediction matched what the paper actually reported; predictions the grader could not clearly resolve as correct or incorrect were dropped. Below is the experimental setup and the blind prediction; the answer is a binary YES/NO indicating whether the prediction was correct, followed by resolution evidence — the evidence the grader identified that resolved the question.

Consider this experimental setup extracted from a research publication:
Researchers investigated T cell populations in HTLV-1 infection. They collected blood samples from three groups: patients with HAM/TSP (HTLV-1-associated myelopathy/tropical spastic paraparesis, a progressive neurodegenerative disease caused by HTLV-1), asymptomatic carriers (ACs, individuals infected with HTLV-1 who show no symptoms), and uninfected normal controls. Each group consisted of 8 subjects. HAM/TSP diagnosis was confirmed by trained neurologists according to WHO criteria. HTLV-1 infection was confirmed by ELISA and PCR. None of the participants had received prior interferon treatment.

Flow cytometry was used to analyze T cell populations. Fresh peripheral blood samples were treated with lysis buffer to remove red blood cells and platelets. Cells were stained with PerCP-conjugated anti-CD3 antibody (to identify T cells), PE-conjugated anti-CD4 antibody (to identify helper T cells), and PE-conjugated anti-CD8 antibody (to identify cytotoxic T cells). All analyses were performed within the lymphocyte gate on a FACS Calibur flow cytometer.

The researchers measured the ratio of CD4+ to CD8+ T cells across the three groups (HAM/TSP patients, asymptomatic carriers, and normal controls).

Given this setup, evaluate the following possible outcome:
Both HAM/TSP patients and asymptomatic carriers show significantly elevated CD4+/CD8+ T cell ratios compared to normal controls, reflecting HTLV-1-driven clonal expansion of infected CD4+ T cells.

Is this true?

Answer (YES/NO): NO